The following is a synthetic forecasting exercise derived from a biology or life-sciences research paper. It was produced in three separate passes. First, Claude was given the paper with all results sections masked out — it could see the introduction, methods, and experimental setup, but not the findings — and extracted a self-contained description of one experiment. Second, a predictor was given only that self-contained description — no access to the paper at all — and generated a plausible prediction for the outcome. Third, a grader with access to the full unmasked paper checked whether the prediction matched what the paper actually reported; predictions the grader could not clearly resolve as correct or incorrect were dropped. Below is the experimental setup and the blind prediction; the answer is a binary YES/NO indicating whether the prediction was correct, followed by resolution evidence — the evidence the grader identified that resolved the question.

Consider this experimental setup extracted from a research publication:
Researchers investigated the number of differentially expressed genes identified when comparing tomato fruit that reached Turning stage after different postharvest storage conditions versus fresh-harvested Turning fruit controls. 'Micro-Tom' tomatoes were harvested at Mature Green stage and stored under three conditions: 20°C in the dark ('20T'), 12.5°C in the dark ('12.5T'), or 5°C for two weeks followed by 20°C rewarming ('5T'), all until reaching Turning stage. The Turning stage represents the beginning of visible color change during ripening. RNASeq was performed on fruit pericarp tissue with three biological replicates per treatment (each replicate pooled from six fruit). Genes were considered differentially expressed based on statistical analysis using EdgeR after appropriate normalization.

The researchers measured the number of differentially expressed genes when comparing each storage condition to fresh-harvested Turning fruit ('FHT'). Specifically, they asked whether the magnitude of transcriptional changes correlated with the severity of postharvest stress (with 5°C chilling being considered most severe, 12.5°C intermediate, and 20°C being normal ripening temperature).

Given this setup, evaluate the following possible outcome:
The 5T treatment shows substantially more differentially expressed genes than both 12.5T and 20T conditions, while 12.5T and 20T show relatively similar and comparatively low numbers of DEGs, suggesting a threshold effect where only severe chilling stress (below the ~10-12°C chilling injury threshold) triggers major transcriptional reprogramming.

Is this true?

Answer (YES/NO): NO